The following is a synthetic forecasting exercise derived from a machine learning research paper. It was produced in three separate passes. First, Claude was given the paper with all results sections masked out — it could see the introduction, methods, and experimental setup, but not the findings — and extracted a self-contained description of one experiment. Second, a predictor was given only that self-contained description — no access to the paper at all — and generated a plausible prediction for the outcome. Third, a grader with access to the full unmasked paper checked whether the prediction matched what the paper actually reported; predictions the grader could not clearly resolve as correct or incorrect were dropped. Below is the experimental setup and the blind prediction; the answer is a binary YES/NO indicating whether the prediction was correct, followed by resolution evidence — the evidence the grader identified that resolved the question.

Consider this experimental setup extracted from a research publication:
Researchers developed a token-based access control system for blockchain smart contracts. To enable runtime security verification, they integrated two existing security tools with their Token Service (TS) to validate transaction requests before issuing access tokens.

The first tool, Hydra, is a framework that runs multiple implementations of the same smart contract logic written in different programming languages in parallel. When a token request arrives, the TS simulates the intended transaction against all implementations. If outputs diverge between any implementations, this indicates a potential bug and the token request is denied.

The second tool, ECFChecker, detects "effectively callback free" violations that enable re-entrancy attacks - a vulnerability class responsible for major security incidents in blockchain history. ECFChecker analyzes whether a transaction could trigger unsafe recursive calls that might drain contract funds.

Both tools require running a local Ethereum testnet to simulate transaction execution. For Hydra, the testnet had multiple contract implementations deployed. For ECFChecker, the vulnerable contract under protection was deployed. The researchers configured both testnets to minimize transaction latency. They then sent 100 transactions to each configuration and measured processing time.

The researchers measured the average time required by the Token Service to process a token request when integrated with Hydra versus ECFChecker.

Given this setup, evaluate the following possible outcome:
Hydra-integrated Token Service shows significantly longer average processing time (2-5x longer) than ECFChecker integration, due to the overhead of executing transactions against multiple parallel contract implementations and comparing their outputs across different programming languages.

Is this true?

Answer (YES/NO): NO